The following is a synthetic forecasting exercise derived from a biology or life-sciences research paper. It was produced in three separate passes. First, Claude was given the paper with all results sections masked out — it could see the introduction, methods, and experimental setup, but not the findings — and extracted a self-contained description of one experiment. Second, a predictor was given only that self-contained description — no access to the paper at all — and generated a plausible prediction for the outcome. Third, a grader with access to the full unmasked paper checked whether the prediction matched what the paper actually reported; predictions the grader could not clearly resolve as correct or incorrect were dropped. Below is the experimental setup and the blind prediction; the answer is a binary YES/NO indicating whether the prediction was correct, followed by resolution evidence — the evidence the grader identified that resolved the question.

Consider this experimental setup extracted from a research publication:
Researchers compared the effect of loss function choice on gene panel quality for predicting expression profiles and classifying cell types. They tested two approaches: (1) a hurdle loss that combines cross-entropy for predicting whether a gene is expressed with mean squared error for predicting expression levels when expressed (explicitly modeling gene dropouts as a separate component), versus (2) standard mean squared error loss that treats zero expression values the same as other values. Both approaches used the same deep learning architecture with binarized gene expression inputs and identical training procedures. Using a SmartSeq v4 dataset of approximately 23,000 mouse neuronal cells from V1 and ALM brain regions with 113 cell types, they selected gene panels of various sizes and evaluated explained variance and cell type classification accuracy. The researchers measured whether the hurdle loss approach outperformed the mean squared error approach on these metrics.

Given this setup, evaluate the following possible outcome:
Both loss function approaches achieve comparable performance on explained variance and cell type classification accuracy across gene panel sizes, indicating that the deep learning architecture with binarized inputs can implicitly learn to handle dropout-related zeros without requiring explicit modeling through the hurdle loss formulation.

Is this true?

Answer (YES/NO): NO